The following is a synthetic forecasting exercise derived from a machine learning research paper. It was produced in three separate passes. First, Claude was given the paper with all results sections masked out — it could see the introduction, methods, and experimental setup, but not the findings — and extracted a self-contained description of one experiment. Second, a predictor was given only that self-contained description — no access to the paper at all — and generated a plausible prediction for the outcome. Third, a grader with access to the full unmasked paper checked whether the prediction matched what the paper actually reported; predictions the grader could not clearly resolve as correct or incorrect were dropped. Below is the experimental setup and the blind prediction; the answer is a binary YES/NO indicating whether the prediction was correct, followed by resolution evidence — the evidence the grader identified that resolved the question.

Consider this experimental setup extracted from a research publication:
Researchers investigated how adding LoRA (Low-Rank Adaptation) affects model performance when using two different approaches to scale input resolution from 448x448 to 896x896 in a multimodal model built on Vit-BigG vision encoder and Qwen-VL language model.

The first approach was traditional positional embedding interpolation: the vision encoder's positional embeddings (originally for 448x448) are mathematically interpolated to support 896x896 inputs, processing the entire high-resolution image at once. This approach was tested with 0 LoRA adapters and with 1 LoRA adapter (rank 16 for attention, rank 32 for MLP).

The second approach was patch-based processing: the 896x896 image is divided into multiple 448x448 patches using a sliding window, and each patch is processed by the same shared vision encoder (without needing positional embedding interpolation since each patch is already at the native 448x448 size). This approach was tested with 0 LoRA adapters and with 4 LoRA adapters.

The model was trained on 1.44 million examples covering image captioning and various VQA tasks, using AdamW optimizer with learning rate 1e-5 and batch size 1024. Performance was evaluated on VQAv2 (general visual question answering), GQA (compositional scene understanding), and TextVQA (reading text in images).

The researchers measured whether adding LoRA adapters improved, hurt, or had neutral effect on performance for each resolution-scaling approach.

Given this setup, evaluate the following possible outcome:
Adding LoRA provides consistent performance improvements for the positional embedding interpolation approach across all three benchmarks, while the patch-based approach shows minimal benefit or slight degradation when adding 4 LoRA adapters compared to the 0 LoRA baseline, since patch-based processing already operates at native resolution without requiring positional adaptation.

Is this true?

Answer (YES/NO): NO